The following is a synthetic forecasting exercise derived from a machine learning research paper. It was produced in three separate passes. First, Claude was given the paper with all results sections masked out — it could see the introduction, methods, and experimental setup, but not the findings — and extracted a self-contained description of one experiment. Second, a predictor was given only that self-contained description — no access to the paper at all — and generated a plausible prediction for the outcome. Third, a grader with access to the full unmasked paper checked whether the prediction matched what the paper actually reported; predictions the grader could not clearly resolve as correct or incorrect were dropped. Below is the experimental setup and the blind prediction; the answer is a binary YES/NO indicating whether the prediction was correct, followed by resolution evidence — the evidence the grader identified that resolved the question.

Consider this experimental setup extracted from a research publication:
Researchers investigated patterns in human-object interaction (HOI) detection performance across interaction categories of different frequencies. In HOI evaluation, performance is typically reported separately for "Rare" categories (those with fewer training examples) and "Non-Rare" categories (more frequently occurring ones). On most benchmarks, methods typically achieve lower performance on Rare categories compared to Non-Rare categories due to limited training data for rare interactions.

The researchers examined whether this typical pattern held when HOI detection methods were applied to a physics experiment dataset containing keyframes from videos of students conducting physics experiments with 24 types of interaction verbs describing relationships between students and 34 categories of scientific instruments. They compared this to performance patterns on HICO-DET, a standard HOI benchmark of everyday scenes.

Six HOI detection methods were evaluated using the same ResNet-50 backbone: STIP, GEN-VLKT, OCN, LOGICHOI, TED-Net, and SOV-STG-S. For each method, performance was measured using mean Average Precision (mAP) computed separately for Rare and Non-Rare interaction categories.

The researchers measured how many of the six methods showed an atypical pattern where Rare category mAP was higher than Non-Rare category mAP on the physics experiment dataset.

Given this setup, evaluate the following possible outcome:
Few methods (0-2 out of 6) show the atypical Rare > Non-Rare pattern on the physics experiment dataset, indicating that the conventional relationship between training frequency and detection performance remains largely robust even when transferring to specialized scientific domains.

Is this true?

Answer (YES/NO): NO